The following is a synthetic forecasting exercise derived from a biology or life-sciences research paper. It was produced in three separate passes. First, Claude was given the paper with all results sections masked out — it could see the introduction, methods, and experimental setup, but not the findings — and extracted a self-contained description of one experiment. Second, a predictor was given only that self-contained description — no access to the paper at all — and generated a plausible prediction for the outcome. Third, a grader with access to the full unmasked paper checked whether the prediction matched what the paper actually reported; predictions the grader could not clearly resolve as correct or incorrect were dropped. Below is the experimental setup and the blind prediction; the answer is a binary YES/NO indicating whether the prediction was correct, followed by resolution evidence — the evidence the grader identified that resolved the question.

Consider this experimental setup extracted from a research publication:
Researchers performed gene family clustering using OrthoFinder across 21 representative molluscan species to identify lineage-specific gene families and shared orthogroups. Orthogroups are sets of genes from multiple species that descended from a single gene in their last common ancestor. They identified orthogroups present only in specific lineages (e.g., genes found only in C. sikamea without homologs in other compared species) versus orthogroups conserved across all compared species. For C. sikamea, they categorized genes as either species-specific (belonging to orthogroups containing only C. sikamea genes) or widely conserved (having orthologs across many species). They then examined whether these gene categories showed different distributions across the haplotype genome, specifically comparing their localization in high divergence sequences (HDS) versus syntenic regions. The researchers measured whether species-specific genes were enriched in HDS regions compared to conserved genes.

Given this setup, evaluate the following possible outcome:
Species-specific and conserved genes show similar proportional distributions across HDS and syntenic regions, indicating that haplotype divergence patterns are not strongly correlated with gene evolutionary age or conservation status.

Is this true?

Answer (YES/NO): NO